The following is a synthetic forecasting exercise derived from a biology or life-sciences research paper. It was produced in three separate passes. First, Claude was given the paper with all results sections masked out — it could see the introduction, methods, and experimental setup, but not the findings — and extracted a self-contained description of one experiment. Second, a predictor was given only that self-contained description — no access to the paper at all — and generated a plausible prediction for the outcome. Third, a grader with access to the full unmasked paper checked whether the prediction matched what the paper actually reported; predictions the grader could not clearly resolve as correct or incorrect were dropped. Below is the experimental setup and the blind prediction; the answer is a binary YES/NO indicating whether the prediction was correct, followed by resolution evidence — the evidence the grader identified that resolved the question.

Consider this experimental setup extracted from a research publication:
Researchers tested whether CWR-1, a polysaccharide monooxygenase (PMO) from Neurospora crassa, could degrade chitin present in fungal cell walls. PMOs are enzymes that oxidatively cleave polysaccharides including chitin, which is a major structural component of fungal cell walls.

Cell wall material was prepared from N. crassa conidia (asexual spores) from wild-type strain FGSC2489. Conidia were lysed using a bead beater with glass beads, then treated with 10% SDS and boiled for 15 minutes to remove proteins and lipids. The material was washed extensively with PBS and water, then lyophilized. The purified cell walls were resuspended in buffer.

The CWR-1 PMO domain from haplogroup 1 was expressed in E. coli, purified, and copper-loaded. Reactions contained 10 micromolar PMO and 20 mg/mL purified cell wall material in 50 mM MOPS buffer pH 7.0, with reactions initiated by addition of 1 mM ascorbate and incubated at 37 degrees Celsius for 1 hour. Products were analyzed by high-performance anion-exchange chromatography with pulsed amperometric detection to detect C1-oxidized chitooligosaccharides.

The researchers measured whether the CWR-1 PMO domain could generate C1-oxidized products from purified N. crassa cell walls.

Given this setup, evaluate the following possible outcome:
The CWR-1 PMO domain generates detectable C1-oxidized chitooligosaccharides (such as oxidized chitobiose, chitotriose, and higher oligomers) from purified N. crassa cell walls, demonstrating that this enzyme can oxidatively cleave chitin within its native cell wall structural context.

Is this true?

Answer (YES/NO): YES